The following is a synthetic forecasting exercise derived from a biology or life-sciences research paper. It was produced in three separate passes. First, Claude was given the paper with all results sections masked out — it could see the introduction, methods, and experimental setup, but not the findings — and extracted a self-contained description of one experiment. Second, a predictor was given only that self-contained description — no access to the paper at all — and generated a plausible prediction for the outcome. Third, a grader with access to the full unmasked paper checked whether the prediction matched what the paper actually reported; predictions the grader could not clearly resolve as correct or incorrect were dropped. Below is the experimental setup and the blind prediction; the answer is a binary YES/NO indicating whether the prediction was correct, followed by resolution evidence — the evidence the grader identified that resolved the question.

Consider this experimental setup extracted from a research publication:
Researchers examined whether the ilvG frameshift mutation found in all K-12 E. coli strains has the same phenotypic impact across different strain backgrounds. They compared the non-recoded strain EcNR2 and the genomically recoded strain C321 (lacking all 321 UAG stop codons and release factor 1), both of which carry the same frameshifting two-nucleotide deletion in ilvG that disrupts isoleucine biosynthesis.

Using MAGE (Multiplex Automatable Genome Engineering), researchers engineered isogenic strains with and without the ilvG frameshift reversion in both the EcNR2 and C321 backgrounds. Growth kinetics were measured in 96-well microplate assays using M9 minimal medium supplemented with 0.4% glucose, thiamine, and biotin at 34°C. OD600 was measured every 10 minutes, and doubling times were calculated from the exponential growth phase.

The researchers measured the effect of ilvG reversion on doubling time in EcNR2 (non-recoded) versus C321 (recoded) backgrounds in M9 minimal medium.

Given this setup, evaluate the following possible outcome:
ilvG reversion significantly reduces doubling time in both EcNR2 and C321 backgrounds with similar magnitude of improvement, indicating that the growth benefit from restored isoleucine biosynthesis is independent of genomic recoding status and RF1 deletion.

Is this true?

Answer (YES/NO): NO